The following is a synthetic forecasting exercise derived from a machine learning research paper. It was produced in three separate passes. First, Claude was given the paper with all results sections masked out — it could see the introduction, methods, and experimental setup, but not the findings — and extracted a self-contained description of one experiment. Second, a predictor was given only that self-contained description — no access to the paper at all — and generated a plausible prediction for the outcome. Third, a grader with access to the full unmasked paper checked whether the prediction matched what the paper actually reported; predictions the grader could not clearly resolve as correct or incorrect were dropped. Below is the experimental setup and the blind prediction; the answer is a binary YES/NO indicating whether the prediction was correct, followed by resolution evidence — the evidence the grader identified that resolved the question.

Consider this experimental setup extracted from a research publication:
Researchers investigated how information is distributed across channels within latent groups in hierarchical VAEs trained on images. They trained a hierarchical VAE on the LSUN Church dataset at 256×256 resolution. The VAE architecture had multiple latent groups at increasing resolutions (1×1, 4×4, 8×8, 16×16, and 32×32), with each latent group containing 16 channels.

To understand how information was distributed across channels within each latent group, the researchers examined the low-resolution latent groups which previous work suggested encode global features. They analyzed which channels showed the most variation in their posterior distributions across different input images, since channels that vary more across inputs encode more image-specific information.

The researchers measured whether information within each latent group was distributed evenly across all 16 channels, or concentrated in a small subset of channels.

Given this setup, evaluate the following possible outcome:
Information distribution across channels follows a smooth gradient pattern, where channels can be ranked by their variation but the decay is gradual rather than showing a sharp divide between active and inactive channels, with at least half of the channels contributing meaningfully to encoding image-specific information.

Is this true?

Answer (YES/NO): NO